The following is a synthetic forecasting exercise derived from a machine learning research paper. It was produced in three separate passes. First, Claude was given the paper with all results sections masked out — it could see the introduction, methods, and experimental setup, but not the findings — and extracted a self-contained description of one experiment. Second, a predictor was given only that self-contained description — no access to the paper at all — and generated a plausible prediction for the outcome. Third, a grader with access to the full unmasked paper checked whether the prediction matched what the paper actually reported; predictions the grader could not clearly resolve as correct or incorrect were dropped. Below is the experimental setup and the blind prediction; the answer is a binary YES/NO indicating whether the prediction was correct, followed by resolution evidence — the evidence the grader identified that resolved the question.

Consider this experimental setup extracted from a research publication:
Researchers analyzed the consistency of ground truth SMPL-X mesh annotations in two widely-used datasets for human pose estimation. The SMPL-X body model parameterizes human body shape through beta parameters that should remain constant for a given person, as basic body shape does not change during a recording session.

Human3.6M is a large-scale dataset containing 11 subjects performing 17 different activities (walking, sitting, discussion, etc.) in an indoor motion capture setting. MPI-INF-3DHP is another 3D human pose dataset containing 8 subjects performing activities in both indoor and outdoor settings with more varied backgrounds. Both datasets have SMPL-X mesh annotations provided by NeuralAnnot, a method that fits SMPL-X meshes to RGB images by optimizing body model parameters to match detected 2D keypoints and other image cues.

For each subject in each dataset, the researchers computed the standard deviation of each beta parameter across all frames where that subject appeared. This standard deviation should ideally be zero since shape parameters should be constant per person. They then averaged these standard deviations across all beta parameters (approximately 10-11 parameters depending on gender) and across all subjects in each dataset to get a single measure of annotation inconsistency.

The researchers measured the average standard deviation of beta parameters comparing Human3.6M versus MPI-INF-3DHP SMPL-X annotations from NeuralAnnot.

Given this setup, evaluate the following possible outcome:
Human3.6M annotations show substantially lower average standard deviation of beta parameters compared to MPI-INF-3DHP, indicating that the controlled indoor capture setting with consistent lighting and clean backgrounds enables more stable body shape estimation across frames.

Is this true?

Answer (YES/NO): NO